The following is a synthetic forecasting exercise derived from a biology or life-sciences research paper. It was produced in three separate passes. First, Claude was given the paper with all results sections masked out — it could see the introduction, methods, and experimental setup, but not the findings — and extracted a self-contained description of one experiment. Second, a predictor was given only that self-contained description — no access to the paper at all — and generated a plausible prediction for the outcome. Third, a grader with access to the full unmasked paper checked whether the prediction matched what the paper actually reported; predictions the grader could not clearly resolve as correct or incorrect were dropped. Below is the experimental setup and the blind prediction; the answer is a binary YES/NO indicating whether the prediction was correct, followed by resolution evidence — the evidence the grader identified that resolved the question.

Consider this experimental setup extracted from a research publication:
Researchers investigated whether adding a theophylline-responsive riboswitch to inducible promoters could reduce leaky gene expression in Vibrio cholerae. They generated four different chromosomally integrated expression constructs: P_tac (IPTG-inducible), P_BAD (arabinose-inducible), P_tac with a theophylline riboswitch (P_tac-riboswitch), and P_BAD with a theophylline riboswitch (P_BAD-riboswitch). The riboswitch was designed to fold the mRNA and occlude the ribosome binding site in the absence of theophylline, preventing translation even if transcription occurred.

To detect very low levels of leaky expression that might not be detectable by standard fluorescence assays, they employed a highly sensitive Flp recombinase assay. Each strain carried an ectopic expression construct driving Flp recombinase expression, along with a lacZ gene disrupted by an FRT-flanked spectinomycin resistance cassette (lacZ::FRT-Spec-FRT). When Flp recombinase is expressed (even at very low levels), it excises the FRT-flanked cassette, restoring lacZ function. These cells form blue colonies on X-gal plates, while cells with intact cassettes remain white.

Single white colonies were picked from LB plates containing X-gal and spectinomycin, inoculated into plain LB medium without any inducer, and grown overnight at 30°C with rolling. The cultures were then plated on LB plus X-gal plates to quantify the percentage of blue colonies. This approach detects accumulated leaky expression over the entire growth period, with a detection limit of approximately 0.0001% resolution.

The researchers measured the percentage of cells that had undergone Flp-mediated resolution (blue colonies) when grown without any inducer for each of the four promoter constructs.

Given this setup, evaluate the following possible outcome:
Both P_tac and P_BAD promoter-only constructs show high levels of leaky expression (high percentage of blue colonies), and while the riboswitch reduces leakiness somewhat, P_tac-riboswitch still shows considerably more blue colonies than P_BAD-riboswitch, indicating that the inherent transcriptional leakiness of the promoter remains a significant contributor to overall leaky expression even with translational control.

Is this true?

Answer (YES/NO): NO